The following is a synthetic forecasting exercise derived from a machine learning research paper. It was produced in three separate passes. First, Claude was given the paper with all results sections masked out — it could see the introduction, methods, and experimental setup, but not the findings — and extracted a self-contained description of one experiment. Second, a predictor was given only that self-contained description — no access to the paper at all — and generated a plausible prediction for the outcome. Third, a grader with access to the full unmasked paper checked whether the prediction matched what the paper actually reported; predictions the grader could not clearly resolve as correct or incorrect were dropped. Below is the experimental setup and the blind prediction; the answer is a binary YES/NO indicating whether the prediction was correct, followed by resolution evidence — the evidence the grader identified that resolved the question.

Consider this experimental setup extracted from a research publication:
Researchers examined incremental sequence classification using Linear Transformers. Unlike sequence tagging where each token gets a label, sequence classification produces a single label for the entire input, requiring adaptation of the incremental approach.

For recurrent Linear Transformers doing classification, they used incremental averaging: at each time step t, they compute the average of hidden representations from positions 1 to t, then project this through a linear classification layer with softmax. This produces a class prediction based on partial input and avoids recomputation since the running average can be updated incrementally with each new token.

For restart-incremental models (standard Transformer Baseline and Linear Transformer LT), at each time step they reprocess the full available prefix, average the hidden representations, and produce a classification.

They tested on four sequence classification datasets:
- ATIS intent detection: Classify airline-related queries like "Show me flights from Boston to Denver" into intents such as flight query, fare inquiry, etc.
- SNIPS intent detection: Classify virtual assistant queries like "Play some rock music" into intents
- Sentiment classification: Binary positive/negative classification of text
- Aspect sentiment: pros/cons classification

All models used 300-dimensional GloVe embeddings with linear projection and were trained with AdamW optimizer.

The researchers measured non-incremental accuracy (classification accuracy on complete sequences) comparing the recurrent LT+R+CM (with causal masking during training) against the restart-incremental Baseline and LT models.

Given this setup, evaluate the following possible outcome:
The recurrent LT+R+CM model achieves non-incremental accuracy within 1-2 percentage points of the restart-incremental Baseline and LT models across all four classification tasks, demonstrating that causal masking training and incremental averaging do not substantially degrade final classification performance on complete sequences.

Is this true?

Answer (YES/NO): NO